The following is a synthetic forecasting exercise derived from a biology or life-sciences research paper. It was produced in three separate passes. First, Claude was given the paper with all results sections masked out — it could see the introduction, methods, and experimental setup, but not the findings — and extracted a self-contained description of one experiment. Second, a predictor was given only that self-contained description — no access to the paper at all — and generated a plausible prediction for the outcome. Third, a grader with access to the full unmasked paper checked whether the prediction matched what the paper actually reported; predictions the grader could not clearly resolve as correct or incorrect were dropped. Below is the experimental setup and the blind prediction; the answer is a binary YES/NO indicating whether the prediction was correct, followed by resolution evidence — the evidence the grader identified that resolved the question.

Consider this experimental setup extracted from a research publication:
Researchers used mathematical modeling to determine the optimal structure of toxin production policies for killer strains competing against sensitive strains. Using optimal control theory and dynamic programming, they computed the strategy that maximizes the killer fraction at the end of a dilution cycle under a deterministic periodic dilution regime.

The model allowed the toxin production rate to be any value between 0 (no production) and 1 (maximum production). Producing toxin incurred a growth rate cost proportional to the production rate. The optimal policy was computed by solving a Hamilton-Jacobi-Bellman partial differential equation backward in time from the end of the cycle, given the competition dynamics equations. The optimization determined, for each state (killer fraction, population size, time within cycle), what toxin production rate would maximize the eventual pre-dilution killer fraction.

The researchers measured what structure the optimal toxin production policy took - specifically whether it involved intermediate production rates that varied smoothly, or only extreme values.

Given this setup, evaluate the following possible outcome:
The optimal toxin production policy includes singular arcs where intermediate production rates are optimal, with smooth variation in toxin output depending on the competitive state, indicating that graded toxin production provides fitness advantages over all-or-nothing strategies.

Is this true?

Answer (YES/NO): NO